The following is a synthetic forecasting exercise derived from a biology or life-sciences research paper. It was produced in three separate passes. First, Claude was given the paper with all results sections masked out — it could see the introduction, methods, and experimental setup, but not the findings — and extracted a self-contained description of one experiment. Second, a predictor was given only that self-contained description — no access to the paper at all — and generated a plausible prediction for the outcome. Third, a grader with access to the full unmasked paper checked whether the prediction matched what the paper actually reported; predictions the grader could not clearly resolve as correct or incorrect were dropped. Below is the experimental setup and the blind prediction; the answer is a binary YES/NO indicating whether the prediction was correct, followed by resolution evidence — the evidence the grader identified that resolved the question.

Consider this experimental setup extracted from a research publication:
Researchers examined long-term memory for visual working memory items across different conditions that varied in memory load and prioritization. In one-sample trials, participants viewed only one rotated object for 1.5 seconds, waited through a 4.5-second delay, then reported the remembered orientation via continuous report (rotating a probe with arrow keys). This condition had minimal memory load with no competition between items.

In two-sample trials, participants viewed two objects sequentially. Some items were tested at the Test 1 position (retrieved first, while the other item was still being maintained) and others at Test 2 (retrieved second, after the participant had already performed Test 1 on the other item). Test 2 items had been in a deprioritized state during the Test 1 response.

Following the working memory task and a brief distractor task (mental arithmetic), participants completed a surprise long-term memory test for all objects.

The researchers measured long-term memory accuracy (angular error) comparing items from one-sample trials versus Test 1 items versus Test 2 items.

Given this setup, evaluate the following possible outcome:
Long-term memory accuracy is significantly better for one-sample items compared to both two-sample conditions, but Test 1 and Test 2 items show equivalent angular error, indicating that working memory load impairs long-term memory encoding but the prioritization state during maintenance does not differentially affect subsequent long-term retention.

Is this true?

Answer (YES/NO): NO